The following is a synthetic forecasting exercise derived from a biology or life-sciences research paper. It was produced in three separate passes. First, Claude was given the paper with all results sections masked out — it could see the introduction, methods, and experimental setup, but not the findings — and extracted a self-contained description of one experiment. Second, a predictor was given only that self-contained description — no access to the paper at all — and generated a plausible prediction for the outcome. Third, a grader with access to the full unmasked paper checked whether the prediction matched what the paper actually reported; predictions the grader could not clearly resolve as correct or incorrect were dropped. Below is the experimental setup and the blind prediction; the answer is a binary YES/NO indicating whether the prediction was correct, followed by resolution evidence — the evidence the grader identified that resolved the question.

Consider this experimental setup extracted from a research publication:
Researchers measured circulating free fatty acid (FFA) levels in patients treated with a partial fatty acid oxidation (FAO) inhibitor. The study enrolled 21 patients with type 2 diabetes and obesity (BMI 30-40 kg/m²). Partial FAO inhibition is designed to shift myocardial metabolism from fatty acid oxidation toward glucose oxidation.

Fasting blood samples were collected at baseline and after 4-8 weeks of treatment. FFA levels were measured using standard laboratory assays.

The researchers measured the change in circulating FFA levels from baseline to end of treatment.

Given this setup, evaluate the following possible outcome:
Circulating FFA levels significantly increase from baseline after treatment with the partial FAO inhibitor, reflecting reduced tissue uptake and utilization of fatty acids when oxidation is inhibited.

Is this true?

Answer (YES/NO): NO